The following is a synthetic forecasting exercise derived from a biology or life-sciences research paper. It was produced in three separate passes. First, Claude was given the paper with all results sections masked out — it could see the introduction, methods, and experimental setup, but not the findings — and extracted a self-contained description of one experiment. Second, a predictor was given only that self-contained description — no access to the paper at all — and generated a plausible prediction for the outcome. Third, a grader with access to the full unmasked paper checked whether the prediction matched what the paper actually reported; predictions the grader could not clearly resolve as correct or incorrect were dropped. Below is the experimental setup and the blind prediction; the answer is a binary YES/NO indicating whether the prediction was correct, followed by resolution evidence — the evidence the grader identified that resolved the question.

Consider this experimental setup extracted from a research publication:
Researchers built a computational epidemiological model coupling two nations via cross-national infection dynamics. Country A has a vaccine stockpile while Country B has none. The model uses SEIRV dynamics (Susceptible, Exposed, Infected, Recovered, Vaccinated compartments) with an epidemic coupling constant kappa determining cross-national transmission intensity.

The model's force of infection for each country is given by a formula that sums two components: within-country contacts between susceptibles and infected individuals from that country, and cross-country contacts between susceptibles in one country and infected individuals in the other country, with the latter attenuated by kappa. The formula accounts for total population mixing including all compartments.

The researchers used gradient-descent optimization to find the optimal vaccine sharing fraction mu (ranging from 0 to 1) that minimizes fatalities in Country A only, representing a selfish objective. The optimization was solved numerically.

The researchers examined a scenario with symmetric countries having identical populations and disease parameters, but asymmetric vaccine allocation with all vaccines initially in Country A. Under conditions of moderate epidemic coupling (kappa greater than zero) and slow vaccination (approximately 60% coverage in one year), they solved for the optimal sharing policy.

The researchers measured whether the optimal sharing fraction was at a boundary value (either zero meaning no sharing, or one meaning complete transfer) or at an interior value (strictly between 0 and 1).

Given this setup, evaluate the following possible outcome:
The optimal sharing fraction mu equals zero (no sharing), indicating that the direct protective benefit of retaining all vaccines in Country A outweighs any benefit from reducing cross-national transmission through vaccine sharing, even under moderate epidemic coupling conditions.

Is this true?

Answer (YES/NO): NO